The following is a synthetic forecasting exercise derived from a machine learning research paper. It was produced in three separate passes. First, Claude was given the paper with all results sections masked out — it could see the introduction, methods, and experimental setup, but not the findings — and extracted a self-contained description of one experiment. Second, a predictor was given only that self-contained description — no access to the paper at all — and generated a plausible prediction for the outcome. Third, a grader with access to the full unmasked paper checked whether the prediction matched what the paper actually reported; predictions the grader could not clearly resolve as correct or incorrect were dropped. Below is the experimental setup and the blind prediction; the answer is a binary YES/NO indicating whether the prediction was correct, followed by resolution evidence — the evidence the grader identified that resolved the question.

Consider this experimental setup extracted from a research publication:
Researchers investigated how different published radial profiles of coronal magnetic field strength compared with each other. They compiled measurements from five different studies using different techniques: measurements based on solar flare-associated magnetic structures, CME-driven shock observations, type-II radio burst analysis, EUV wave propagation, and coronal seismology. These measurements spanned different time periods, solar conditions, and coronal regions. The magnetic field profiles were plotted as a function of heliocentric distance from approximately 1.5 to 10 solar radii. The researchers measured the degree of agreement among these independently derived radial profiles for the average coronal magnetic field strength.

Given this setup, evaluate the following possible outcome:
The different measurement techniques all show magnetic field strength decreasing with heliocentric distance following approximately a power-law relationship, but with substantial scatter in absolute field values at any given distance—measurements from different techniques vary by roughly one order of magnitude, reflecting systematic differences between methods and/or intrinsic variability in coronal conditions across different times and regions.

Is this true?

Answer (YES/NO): NO